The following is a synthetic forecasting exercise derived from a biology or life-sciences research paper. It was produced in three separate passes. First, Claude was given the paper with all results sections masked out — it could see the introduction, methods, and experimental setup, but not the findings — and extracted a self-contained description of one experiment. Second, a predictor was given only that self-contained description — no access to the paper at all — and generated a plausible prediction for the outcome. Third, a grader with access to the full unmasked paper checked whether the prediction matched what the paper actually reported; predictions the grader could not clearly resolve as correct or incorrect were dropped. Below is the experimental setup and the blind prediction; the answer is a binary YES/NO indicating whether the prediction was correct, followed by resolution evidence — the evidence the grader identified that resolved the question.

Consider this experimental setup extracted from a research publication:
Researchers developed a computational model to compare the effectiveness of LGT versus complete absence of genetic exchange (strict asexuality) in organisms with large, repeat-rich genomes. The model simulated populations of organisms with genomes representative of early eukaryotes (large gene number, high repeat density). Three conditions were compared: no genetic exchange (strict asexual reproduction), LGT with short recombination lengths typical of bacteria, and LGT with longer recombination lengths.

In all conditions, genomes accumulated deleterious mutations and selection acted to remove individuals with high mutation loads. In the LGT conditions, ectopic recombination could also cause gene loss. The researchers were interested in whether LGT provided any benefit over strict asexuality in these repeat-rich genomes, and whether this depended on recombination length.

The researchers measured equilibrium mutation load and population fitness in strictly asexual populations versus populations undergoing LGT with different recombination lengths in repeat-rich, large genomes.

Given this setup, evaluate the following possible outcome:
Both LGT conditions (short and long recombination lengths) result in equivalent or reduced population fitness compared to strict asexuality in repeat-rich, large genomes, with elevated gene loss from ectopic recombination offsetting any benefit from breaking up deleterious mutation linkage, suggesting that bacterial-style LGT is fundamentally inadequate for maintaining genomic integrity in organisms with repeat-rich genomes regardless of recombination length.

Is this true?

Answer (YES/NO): YES